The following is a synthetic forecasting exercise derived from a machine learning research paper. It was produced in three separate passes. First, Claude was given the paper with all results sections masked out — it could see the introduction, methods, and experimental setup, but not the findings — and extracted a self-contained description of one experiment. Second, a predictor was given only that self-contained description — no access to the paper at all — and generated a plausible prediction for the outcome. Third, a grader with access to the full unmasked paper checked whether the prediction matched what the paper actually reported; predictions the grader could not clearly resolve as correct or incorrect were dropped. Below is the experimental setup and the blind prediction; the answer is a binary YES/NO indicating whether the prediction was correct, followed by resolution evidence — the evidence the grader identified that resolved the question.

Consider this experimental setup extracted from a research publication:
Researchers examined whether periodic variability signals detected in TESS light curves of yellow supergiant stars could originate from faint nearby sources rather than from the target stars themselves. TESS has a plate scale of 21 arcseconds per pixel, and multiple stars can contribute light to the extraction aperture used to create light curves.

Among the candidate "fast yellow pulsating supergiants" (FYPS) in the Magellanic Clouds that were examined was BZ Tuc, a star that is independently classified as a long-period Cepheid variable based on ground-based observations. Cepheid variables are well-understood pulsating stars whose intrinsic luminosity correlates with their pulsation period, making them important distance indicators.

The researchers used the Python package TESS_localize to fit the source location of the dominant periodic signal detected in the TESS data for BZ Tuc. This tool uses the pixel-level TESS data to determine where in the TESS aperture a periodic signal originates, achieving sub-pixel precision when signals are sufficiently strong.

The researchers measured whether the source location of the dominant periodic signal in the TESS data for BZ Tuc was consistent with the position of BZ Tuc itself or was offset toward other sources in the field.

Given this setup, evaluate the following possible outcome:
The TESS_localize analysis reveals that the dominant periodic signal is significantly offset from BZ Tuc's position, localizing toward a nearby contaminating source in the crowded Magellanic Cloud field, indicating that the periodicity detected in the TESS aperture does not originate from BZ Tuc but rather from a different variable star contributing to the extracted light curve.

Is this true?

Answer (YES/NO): NO